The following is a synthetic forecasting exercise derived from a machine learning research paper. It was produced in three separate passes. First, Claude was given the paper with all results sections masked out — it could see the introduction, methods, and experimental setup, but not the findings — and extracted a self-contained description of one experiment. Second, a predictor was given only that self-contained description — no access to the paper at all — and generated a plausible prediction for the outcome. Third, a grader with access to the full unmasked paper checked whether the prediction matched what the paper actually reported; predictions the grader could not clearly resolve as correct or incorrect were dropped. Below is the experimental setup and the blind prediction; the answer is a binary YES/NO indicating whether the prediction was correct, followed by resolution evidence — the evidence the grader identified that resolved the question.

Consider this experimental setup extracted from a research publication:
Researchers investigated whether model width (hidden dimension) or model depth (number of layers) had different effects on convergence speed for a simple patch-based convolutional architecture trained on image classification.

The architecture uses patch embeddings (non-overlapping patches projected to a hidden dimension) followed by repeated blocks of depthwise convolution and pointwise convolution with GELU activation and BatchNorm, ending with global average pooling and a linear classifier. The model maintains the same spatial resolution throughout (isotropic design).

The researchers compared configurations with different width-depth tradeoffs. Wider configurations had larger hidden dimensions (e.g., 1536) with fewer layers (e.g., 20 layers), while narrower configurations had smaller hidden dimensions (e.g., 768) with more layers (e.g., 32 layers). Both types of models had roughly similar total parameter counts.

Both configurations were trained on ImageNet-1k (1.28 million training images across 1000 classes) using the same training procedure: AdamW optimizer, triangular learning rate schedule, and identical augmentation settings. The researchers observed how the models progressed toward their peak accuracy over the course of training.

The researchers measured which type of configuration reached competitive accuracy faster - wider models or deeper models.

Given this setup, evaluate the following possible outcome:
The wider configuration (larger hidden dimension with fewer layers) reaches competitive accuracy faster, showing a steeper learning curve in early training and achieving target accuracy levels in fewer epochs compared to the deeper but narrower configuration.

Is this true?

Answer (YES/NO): YES